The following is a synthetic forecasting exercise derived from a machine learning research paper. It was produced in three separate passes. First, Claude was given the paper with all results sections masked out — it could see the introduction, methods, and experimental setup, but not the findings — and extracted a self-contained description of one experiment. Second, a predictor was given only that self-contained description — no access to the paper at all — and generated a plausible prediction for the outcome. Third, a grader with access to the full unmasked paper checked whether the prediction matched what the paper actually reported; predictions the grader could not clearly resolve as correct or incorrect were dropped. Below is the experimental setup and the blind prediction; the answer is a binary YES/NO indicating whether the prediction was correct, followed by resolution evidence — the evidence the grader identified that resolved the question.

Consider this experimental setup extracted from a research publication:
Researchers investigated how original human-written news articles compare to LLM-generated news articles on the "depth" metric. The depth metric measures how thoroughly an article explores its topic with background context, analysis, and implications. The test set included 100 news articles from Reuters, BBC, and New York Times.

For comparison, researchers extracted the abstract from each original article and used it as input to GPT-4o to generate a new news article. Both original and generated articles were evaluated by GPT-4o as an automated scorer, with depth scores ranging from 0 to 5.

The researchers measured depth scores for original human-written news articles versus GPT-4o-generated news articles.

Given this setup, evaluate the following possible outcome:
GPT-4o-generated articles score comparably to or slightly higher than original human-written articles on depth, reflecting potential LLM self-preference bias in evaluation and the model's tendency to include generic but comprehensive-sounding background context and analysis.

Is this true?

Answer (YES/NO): NO